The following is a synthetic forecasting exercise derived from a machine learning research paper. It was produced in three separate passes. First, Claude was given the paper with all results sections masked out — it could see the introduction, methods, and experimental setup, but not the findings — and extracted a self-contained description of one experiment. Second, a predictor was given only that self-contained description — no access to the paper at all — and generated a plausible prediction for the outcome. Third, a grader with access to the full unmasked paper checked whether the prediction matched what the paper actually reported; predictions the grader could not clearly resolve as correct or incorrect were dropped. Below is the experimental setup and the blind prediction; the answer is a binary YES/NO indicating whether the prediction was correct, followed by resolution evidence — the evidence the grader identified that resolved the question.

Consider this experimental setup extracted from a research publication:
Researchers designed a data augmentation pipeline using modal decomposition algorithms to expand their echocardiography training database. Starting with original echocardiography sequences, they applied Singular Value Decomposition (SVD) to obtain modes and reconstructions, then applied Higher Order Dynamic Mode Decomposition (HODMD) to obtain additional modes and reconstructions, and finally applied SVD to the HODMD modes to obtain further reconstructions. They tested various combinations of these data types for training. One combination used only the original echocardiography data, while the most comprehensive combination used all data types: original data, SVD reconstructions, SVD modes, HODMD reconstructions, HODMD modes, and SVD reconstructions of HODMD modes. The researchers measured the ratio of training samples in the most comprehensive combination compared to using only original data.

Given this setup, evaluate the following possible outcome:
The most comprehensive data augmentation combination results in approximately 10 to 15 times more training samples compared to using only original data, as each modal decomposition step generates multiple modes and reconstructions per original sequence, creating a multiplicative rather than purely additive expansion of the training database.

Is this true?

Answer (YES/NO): NO